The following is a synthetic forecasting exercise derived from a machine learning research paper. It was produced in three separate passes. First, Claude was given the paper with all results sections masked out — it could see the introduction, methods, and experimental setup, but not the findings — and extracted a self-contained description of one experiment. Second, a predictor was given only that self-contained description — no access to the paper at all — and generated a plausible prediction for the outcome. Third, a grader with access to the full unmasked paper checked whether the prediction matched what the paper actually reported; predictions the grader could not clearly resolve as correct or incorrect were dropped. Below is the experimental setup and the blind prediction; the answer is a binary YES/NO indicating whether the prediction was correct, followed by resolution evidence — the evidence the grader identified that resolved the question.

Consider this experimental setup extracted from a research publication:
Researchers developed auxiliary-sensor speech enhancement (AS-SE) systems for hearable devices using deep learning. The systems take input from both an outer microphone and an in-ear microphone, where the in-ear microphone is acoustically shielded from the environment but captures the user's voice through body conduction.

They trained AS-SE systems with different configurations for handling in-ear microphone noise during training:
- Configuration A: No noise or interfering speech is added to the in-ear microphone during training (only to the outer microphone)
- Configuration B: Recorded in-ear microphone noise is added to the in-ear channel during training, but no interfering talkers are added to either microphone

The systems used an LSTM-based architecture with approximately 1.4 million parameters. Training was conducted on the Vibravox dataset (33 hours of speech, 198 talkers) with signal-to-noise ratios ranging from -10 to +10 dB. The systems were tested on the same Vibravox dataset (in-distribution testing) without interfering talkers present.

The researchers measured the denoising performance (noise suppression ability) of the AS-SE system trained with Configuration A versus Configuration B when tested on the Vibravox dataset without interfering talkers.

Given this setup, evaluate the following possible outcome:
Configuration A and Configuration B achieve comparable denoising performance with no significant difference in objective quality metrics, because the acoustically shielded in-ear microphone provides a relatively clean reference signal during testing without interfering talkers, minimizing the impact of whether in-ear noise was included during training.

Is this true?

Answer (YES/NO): NO